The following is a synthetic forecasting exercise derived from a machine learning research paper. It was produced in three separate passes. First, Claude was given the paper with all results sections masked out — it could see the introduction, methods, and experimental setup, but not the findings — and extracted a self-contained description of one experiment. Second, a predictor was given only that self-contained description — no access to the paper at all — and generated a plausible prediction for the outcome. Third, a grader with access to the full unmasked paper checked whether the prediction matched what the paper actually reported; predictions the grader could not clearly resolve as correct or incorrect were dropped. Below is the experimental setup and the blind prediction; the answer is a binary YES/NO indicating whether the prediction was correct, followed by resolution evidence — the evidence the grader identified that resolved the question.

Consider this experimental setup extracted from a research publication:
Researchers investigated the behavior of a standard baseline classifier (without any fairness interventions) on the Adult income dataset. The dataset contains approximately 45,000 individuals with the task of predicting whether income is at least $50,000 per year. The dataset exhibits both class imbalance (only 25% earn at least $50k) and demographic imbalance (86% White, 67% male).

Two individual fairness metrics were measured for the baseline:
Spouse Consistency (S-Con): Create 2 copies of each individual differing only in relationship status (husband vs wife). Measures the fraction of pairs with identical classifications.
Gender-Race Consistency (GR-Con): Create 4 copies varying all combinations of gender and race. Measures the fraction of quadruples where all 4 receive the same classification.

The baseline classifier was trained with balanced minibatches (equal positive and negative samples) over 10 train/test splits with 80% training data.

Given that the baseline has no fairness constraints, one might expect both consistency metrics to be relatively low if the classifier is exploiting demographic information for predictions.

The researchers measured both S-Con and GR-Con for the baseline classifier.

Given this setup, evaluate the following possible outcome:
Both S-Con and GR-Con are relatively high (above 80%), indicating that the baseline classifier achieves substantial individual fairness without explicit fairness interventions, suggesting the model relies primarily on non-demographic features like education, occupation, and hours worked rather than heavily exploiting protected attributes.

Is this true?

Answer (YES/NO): NO